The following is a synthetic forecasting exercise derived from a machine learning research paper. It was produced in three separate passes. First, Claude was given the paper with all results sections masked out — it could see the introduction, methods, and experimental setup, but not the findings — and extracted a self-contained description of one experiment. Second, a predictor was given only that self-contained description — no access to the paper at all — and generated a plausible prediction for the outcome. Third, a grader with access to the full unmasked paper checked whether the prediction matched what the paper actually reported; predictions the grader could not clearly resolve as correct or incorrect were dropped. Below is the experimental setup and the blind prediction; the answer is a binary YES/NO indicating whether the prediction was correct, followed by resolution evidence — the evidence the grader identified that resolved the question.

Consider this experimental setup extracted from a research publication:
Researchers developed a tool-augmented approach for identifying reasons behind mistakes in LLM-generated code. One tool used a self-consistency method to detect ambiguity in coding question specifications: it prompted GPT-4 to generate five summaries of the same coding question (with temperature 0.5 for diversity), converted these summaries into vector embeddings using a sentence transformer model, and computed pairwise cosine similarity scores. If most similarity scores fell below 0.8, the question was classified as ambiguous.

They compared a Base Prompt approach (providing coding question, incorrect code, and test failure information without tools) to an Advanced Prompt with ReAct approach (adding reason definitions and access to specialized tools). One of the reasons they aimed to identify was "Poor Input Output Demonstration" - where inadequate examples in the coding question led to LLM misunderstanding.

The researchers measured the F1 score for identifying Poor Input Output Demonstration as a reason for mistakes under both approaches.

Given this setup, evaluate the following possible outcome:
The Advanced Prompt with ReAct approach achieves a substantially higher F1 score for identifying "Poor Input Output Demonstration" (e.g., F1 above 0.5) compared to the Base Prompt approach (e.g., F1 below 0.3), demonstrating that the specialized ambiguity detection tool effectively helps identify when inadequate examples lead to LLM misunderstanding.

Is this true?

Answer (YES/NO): NO